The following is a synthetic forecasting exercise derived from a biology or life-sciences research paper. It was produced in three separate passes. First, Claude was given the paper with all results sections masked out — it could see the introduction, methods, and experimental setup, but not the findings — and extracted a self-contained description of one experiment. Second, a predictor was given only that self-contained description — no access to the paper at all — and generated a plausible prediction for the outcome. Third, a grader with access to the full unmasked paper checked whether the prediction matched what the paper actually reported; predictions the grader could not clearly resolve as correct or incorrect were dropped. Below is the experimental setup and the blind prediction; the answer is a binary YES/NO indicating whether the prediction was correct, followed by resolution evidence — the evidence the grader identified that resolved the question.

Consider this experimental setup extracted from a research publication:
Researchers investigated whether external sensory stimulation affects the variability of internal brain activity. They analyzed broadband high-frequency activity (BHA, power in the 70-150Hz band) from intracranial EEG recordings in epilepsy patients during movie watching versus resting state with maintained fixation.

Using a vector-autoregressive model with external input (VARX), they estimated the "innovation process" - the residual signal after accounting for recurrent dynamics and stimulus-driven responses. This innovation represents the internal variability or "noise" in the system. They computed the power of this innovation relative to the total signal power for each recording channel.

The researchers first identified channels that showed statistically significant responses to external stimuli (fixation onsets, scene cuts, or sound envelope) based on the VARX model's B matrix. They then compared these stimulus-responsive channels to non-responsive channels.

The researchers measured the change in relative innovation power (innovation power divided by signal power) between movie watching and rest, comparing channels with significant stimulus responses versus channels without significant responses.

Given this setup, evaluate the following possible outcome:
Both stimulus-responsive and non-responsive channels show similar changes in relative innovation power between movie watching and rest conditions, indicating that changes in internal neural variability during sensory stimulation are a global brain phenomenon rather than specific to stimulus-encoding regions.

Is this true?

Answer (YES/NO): NO